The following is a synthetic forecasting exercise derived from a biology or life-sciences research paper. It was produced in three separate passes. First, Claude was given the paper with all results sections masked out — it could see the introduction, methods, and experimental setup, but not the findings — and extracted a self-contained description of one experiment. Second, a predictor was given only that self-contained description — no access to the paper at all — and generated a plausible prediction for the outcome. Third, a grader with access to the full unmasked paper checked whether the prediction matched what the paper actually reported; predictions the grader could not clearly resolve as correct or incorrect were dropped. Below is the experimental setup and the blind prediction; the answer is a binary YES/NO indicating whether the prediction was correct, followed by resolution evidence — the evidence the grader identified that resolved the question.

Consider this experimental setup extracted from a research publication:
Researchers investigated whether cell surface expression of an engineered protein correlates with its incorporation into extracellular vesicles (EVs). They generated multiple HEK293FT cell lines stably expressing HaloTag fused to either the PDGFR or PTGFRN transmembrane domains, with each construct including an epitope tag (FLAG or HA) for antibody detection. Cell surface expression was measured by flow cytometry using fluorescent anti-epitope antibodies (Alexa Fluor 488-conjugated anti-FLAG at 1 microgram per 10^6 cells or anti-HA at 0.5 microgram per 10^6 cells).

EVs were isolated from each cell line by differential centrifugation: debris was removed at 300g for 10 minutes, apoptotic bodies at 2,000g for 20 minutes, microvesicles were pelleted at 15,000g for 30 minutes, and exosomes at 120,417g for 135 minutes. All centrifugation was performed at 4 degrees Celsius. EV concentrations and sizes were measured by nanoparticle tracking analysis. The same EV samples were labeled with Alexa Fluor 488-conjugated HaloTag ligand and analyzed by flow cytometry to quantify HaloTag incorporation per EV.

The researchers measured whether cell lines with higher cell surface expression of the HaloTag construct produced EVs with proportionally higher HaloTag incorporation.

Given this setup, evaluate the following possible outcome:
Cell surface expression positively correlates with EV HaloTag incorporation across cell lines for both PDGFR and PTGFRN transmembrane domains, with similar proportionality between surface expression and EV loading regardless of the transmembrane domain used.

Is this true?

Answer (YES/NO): NO